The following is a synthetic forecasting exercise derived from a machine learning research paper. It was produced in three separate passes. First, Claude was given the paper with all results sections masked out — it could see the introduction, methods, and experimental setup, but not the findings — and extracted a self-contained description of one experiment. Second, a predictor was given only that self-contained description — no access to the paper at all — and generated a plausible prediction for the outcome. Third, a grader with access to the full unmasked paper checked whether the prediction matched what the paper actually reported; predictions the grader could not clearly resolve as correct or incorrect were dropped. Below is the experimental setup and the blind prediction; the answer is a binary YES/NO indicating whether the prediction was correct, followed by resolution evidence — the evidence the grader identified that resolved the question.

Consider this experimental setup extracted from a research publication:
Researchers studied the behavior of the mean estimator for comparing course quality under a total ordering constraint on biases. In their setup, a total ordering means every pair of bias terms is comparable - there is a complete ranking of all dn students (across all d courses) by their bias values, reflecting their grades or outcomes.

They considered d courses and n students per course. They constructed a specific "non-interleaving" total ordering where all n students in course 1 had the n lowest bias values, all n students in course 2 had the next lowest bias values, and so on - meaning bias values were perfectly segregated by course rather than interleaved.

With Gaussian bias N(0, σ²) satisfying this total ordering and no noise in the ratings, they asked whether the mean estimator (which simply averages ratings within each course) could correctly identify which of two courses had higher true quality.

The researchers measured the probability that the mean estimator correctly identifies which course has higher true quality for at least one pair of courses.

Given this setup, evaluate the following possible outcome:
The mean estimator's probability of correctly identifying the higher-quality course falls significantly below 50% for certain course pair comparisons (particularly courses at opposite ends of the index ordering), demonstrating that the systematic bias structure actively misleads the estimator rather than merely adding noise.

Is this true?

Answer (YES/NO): YES